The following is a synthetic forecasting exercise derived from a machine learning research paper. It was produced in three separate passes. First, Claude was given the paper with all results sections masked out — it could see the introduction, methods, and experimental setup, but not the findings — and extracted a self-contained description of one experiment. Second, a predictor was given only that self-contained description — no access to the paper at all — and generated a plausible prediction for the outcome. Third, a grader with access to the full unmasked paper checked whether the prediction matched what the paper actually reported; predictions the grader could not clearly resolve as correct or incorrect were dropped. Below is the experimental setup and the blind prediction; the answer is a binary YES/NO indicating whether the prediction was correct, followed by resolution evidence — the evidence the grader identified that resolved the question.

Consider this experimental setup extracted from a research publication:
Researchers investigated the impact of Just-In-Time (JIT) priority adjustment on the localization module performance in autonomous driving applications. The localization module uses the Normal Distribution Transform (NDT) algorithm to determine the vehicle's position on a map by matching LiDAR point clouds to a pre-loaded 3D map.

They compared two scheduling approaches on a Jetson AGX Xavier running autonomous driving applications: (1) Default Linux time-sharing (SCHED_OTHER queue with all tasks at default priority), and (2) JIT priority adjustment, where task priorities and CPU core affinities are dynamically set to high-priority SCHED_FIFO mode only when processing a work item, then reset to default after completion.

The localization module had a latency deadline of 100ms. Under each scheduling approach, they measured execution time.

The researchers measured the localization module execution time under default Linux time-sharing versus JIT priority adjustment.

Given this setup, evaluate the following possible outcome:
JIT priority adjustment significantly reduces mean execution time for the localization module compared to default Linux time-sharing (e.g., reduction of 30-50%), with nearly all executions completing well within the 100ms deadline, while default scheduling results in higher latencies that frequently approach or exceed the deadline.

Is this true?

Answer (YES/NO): YES